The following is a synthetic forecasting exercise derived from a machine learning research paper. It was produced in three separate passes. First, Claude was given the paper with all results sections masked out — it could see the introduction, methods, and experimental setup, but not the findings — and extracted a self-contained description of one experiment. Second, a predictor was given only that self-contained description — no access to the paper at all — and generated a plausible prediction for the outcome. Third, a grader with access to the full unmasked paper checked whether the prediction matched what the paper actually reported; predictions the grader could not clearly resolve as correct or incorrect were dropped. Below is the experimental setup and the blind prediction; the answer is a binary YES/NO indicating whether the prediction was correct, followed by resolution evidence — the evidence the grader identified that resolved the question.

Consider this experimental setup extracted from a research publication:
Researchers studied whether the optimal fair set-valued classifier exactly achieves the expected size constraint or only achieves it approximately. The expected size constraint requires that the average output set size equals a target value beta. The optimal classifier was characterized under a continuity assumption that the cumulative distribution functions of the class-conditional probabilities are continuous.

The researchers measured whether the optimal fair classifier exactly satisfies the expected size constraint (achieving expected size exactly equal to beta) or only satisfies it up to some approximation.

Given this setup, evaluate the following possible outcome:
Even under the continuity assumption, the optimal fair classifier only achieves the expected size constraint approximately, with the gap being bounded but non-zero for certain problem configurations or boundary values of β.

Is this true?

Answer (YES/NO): NO